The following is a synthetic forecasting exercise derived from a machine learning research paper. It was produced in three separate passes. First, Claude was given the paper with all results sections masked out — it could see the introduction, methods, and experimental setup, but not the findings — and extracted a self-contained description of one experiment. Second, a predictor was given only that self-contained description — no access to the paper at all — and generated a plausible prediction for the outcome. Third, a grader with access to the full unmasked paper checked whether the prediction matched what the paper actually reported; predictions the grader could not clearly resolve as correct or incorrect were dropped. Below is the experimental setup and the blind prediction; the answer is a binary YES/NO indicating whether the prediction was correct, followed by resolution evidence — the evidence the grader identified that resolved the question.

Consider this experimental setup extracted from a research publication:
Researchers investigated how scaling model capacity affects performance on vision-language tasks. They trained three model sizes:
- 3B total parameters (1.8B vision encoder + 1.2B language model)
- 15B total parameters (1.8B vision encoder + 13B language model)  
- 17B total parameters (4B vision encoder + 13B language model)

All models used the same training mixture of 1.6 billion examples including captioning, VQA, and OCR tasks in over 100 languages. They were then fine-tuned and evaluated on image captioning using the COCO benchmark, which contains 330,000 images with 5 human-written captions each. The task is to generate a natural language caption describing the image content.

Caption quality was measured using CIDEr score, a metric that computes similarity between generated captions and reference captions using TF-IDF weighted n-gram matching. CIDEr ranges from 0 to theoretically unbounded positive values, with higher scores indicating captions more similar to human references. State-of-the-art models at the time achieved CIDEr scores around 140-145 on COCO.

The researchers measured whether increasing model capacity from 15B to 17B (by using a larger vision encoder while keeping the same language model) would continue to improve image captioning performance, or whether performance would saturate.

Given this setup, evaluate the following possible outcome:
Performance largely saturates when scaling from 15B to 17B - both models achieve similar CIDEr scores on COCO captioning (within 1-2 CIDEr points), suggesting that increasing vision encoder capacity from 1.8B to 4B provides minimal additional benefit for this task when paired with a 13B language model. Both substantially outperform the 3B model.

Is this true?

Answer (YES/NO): NO